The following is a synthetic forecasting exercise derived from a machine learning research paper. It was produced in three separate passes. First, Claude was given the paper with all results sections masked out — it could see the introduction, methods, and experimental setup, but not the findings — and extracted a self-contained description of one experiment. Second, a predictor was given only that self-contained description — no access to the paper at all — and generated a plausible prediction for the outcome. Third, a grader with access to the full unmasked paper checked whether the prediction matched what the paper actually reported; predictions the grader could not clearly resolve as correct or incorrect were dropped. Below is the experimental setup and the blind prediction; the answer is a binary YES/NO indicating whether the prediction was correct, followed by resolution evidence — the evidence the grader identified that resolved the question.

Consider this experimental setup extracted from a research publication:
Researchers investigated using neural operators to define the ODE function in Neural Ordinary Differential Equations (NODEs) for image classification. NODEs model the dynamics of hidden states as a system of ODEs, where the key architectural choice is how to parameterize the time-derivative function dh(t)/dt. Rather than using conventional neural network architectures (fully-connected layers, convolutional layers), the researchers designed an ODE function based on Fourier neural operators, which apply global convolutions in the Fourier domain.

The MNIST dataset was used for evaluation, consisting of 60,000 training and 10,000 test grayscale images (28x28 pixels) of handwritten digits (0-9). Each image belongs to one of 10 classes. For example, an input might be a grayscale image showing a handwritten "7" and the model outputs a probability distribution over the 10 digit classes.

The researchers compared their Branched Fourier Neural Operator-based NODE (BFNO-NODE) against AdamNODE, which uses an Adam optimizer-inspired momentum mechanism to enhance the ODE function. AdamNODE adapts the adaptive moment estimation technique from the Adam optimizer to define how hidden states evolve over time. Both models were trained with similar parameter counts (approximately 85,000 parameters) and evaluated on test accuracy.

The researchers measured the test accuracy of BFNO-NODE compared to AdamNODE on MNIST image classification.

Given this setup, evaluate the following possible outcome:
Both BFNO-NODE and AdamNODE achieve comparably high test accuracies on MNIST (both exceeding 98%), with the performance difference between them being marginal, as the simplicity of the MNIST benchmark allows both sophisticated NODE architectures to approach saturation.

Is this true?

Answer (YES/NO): NO